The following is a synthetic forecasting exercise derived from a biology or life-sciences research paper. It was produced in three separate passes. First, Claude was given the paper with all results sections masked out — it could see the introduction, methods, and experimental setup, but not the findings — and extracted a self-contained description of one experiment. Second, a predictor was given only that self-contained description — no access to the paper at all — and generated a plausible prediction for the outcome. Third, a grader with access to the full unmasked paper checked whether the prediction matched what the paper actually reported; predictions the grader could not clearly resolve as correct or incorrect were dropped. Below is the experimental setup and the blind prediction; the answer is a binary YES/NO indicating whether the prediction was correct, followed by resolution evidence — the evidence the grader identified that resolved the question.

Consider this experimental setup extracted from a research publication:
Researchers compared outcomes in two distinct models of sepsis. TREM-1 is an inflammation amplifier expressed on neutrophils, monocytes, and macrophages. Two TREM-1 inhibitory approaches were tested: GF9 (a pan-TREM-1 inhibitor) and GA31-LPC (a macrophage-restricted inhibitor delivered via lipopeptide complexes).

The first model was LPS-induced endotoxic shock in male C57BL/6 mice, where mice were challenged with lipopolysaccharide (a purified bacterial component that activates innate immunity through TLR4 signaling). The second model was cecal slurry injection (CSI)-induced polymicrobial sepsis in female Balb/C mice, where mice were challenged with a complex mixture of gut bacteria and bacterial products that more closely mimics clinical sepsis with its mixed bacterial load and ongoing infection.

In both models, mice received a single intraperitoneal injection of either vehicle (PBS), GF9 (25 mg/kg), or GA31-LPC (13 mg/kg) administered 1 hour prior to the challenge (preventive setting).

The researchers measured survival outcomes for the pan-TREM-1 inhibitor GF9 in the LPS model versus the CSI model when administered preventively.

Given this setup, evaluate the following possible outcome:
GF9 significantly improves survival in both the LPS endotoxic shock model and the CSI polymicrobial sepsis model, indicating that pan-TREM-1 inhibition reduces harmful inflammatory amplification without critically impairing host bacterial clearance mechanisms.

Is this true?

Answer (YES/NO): NO